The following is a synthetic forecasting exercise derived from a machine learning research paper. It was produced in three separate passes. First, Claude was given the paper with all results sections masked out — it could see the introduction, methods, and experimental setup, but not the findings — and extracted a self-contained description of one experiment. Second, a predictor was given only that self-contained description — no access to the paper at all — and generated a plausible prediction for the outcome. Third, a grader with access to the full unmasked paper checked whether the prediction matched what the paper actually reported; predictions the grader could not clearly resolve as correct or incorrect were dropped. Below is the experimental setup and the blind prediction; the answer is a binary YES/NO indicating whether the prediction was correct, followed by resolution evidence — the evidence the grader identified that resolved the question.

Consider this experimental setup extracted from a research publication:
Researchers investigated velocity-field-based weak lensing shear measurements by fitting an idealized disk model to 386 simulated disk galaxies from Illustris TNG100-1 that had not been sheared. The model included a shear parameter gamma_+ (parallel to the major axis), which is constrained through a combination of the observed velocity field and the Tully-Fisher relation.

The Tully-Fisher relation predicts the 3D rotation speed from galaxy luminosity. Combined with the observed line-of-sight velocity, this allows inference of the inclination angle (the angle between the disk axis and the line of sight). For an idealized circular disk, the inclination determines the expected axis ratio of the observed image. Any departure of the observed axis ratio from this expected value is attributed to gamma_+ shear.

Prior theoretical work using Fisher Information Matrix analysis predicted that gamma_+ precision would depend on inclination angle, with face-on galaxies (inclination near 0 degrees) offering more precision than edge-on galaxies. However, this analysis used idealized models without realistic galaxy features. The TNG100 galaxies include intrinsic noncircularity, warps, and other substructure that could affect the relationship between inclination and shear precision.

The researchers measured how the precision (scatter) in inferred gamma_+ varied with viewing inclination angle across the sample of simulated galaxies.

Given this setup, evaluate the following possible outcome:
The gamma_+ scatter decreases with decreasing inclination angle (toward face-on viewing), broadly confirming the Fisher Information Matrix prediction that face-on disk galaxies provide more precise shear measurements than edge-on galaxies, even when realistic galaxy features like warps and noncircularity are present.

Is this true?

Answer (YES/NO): NO